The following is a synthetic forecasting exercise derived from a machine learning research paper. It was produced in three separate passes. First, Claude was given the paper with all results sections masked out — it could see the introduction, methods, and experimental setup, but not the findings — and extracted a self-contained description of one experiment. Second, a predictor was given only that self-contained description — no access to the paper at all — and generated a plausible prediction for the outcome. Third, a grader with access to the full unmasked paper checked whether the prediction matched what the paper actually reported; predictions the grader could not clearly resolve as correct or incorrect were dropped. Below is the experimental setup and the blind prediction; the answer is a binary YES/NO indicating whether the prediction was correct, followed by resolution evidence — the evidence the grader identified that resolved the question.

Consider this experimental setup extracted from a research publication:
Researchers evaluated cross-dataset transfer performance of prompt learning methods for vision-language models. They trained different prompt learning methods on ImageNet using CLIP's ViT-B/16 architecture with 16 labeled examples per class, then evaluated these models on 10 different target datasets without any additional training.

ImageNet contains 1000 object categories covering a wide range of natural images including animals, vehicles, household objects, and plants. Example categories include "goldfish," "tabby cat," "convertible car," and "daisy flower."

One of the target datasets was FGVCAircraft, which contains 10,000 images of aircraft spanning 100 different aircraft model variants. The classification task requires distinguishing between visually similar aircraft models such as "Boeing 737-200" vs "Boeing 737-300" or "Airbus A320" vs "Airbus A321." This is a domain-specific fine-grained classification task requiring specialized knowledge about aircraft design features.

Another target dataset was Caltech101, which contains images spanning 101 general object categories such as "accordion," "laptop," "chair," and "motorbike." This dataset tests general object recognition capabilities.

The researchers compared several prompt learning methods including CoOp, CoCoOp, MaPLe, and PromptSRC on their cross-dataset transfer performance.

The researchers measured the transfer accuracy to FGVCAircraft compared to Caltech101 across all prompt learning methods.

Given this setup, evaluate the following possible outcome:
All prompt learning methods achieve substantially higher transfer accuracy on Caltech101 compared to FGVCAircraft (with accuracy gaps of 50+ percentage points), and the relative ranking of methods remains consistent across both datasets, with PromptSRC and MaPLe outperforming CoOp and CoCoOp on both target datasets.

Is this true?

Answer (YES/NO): NO